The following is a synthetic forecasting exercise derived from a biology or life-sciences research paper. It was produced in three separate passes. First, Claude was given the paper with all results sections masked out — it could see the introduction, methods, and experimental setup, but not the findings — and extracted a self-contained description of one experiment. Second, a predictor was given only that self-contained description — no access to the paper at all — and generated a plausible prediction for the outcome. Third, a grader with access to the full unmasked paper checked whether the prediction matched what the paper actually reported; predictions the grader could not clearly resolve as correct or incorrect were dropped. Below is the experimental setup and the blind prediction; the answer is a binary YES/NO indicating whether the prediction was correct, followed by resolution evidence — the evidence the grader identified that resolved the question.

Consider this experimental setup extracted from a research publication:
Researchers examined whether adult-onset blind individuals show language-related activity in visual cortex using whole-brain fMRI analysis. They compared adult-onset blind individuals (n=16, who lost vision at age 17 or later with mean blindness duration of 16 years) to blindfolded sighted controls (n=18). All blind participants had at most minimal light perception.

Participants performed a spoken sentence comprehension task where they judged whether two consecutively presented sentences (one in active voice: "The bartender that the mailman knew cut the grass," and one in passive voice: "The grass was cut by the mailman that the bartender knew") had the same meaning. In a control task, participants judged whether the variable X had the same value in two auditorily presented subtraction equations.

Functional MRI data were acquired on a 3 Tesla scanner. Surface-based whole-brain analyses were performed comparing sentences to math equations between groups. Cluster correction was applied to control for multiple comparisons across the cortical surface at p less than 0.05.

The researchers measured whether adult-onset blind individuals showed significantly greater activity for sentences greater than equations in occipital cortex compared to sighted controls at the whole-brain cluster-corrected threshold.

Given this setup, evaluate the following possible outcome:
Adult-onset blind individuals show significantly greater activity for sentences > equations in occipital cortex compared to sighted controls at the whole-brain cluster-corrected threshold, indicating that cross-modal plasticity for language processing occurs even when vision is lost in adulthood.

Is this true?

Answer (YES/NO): NO